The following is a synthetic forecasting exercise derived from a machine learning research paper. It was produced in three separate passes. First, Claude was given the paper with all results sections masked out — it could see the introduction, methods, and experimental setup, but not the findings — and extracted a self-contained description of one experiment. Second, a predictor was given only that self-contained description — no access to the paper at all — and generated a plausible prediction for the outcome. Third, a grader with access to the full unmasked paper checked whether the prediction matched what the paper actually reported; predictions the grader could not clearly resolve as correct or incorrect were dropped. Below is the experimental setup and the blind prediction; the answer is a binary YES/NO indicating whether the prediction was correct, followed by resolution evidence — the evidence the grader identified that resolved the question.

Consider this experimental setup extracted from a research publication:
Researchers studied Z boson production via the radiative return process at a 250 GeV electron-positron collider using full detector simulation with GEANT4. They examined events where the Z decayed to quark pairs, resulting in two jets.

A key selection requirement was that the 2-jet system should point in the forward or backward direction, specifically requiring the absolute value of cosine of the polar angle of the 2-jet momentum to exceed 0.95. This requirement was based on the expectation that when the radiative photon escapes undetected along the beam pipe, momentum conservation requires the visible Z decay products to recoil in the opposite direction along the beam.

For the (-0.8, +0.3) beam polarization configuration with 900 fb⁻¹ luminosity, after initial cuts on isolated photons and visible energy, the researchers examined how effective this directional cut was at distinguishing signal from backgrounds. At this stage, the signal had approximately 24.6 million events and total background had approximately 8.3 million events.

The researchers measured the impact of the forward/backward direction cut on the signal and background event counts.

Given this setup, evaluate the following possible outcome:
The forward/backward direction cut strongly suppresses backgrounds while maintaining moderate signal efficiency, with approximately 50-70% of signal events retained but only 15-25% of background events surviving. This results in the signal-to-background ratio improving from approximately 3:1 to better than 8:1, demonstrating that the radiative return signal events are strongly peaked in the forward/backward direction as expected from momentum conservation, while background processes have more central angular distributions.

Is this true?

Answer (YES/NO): NO